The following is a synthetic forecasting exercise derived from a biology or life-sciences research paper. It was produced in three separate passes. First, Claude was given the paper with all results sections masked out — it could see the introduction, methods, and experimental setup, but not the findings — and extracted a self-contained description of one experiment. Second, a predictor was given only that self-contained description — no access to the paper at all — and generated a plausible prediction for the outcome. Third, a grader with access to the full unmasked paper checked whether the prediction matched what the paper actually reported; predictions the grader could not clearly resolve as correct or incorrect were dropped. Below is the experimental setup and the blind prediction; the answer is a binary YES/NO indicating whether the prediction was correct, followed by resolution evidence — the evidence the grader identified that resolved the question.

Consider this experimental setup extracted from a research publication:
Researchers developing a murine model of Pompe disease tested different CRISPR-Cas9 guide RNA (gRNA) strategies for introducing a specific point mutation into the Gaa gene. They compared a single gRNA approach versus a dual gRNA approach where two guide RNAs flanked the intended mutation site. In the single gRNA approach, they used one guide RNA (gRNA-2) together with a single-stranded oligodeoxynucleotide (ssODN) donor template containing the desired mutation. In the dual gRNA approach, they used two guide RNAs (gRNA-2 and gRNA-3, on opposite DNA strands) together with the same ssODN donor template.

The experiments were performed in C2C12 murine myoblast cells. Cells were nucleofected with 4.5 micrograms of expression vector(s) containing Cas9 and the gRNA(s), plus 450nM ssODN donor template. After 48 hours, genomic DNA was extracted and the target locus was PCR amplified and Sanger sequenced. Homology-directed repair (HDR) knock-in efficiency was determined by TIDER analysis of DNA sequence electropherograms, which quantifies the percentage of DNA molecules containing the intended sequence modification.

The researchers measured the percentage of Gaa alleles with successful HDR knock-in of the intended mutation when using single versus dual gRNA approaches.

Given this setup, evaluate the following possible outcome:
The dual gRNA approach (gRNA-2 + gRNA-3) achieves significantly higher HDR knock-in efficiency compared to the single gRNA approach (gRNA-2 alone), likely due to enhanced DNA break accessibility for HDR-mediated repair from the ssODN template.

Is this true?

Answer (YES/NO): YES